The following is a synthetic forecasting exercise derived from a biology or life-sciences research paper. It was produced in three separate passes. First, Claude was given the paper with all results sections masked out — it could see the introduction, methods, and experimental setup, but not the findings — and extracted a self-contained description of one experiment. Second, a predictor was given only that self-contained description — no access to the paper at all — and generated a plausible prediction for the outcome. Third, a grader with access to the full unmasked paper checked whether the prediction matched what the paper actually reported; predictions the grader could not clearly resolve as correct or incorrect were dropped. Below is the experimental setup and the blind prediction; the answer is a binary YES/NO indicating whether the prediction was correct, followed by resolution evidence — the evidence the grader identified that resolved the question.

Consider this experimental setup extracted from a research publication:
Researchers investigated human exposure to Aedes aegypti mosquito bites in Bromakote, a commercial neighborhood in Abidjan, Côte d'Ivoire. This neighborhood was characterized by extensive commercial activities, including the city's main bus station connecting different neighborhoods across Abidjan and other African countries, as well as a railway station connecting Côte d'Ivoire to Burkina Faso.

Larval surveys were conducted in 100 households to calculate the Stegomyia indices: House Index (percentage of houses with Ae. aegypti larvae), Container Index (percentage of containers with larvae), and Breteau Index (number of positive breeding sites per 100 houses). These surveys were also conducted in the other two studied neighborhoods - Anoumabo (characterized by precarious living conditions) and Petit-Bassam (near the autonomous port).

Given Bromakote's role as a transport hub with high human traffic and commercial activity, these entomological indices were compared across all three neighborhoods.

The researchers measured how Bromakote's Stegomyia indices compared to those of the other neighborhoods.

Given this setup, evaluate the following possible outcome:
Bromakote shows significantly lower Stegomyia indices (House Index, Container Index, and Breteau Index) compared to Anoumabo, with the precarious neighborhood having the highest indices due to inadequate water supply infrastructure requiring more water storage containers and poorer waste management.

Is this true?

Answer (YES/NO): NO